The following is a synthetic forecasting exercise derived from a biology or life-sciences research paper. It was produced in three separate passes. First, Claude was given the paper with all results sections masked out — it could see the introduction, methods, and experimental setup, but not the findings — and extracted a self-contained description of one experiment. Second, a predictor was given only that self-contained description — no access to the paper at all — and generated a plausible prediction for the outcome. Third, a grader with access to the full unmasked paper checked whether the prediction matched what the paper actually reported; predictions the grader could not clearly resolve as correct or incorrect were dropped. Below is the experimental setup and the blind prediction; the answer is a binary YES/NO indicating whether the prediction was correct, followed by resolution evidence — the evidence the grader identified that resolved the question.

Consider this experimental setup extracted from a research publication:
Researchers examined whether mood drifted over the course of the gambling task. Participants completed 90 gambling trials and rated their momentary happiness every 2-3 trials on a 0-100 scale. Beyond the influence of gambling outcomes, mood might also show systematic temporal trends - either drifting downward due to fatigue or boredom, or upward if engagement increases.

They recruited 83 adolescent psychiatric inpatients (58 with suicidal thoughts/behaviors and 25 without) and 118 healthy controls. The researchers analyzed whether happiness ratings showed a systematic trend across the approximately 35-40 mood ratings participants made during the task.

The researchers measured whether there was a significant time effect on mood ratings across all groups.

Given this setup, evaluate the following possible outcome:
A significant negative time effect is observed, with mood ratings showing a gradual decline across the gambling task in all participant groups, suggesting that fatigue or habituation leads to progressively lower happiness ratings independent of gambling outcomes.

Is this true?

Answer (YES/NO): YES